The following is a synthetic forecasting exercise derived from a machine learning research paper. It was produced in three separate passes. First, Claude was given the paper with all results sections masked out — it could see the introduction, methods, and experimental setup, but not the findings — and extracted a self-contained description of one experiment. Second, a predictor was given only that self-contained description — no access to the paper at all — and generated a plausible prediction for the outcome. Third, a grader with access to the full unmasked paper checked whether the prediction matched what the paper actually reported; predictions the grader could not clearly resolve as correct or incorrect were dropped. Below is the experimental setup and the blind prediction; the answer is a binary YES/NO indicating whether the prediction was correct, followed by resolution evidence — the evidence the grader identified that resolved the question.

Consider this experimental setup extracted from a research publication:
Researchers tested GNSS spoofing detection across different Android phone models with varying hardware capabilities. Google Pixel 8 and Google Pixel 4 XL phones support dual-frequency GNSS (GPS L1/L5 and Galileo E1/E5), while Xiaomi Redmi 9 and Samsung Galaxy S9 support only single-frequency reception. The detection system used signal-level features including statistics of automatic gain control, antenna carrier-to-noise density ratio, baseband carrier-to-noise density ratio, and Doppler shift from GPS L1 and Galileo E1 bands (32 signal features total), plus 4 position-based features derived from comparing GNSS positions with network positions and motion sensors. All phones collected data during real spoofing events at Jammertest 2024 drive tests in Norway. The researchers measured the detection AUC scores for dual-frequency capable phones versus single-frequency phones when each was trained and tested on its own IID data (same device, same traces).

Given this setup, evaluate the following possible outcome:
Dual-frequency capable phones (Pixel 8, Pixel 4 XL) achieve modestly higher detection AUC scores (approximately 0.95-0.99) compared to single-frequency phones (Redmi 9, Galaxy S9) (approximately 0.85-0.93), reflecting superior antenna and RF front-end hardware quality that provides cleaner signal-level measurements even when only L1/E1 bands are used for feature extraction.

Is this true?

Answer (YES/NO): NO